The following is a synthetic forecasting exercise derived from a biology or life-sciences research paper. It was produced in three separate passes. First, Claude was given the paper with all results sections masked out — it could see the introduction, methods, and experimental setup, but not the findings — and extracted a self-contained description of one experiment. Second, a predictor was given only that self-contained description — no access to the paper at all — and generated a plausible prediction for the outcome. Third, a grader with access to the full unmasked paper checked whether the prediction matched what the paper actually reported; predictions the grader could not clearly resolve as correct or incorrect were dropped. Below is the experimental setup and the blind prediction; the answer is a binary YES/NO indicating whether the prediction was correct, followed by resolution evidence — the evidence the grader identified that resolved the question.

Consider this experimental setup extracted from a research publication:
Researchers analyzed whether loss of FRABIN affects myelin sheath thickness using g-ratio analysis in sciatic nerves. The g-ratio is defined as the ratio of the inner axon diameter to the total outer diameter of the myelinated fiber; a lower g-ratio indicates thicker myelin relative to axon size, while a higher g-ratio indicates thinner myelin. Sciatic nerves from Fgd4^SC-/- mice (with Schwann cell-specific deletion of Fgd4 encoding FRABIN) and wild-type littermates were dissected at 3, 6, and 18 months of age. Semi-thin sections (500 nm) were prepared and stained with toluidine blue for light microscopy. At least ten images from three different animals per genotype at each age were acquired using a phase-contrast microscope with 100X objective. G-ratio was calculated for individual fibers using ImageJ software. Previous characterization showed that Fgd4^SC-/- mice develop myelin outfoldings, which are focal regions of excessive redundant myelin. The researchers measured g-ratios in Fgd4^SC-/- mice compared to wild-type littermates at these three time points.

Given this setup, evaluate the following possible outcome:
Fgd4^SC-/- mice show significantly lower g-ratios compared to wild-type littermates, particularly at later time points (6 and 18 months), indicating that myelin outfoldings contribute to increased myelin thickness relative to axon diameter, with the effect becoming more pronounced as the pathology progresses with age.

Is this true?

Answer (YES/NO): NO